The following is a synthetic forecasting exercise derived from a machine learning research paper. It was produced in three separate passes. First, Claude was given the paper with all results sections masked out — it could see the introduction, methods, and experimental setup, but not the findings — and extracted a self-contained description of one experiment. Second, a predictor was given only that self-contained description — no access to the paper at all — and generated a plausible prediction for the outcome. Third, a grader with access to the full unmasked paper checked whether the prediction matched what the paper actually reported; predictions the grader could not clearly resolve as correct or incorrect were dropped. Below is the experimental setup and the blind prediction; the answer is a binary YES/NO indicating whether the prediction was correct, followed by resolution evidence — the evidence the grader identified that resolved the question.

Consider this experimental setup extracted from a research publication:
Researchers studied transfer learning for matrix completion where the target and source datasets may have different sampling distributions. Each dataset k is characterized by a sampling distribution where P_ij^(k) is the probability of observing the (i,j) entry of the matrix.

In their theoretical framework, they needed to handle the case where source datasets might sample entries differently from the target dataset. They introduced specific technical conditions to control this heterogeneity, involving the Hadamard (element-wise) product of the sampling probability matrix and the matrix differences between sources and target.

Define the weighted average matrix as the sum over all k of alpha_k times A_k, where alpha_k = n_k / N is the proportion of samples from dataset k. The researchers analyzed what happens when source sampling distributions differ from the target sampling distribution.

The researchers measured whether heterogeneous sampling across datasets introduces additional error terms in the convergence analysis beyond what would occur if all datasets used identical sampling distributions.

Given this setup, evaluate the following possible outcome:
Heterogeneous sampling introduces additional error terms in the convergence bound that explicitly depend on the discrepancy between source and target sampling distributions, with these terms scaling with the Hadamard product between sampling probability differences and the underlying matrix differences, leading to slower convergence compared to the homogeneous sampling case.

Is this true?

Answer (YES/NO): NO